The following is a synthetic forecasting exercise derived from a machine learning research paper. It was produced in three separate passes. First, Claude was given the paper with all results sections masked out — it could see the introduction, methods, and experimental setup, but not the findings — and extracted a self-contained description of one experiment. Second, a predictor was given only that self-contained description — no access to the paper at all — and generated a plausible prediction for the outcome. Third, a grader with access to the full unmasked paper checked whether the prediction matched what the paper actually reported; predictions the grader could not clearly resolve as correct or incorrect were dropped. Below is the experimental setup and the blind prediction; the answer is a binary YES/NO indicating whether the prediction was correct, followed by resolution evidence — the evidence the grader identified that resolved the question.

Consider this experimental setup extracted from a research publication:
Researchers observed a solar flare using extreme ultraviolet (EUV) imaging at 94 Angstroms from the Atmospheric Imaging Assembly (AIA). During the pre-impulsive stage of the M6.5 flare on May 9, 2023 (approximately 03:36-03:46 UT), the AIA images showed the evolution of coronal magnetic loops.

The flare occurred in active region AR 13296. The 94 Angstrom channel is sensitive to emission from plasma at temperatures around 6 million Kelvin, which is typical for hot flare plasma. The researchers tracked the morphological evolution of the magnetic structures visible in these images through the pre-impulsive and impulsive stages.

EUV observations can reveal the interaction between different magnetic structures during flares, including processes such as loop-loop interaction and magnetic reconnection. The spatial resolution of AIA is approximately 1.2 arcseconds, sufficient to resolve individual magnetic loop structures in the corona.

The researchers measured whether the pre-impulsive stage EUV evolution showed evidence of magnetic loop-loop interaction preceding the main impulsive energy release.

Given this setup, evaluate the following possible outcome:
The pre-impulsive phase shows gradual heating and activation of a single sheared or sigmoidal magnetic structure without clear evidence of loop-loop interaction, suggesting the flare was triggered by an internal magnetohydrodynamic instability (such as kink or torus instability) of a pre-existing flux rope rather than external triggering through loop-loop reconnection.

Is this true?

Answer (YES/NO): NO